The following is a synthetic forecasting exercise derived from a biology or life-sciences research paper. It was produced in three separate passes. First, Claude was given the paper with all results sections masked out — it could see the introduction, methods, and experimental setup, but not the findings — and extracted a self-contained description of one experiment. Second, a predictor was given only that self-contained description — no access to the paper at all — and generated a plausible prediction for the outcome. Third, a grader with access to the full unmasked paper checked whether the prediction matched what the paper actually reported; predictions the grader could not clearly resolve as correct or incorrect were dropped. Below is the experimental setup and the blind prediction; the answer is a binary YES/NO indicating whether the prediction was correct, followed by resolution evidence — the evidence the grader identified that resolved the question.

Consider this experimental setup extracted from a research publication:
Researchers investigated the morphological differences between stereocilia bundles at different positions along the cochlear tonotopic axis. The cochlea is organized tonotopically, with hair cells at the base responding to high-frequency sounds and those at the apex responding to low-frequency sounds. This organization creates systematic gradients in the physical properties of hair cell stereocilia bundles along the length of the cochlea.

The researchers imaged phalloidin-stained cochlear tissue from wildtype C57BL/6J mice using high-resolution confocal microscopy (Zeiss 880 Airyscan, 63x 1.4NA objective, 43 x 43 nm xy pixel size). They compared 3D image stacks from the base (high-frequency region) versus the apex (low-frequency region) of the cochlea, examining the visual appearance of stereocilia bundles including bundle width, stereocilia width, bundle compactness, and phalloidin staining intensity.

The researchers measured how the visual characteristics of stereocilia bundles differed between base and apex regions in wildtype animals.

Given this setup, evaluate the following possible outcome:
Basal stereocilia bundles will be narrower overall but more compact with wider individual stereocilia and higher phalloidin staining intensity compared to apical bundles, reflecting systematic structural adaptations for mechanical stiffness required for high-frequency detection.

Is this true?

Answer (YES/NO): NO